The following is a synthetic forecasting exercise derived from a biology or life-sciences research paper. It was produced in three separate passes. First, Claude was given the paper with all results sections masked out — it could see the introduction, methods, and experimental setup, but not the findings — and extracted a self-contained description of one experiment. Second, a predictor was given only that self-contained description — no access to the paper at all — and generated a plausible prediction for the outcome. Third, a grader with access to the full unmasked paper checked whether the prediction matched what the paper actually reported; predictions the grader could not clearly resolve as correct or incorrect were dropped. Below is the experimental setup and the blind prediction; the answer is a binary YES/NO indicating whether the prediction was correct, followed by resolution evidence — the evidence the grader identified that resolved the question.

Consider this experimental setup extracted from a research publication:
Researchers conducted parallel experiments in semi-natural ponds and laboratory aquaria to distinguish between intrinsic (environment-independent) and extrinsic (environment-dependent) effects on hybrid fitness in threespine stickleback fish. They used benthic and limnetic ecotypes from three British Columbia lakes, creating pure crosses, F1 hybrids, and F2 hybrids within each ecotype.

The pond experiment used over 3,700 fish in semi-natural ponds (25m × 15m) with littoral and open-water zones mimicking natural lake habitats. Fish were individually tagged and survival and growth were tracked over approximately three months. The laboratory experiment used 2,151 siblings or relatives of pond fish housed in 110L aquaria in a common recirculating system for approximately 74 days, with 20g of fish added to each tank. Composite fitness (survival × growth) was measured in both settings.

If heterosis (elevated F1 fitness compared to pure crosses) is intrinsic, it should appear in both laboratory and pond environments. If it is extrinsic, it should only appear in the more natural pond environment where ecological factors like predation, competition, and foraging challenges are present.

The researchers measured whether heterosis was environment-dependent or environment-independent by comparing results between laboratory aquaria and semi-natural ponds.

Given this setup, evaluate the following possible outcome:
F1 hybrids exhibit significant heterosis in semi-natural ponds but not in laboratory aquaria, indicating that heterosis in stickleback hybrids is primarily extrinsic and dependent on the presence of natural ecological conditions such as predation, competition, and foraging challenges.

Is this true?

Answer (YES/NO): NO